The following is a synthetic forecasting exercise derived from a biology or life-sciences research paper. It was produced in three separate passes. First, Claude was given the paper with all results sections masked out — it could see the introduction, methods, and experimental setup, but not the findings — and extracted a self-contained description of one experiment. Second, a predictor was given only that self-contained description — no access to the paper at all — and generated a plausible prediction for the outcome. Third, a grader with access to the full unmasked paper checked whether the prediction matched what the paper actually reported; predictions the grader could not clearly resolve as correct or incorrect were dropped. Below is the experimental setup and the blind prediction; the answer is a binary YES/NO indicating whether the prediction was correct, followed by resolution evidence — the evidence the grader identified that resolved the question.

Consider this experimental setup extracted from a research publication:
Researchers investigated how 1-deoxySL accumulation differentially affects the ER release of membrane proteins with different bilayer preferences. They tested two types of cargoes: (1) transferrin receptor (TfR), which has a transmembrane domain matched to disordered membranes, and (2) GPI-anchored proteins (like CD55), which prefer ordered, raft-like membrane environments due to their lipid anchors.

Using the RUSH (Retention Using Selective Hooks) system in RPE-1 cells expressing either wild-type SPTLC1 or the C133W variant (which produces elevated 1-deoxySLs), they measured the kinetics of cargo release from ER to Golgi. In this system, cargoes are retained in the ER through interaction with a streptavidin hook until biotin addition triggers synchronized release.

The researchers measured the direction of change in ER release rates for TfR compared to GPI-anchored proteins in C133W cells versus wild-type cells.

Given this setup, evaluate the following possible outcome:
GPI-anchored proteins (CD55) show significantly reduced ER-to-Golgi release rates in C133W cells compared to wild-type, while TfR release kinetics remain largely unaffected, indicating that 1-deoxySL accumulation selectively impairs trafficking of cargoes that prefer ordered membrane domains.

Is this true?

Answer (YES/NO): NO